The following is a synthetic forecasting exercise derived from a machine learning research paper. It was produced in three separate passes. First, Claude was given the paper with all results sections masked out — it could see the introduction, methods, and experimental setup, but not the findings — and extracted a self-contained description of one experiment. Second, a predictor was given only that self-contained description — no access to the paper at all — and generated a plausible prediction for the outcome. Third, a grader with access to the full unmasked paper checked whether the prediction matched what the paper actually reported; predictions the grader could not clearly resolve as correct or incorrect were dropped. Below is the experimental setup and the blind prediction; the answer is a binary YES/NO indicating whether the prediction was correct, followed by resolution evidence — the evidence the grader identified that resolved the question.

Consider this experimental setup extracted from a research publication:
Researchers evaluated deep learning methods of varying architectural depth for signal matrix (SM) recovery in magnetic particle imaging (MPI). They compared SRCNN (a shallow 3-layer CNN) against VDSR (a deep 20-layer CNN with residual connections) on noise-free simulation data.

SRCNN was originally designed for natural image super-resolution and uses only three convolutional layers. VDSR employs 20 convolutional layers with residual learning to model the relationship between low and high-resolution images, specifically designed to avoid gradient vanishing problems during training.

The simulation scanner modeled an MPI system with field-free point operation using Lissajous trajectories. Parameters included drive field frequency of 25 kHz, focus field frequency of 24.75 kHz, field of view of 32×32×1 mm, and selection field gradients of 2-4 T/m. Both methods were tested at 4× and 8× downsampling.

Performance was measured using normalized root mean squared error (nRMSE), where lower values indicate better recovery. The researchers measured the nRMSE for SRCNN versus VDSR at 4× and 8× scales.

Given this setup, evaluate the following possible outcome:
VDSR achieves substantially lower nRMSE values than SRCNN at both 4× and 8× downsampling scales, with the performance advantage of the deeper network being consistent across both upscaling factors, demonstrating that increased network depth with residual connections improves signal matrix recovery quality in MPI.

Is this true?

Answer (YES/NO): NO